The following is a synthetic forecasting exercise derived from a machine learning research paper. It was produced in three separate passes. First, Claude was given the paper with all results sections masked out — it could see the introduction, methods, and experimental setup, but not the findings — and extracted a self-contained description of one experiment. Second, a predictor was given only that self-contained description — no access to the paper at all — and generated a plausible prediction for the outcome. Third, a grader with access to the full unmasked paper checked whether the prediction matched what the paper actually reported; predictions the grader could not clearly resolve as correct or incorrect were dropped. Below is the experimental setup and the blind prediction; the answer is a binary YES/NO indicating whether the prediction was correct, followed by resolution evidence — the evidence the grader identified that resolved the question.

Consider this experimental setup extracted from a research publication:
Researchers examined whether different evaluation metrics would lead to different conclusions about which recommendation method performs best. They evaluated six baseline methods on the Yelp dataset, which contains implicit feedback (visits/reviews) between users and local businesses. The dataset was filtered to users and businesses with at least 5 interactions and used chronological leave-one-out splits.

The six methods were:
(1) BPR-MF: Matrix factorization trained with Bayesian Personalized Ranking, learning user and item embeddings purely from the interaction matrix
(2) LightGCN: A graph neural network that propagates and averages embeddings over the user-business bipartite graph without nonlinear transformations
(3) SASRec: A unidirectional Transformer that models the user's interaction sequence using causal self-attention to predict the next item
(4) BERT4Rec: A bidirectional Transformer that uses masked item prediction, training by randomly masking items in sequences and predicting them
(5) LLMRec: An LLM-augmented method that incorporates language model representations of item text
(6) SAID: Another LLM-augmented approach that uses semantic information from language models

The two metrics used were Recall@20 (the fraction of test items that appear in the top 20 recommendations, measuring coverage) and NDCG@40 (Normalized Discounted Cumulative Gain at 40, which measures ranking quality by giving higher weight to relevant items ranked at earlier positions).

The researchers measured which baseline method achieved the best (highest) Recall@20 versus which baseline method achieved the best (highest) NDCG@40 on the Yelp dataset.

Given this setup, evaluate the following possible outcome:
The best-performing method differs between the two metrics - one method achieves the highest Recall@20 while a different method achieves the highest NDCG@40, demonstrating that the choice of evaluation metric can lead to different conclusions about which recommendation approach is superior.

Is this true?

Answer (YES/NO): YES